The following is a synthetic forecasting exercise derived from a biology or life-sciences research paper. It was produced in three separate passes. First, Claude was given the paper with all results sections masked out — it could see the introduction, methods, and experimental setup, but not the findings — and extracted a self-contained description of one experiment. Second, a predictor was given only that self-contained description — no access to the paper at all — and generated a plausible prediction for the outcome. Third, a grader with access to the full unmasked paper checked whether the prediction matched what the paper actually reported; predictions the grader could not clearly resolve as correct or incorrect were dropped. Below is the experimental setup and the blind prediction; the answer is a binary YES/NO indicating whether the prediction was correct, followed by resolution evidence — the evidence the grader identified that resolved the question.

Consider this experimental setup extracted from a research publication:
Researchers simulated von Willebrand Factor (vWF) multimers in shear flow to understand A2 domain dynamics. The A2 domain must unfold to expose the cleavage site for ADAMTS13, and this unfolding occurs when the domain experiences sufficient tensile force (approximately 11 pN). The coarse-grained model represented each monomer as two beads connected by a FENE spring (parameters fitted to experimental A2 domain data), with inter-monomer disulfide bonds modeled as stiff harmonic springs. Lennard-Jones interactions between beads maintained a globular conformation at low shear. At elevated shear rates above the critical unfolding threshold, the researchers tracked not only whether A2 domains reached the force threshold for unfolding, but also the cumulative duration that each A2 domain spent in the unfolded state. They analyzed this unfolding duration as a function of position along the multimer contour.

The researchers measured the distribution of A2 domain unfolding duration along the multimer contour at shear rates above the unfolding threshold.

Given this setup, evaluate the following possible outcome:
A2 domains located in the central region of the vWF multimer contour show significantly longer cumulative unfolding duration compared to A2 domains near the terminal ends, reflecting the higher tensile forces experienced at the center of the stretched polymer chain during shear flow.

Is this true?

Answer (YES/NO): YES